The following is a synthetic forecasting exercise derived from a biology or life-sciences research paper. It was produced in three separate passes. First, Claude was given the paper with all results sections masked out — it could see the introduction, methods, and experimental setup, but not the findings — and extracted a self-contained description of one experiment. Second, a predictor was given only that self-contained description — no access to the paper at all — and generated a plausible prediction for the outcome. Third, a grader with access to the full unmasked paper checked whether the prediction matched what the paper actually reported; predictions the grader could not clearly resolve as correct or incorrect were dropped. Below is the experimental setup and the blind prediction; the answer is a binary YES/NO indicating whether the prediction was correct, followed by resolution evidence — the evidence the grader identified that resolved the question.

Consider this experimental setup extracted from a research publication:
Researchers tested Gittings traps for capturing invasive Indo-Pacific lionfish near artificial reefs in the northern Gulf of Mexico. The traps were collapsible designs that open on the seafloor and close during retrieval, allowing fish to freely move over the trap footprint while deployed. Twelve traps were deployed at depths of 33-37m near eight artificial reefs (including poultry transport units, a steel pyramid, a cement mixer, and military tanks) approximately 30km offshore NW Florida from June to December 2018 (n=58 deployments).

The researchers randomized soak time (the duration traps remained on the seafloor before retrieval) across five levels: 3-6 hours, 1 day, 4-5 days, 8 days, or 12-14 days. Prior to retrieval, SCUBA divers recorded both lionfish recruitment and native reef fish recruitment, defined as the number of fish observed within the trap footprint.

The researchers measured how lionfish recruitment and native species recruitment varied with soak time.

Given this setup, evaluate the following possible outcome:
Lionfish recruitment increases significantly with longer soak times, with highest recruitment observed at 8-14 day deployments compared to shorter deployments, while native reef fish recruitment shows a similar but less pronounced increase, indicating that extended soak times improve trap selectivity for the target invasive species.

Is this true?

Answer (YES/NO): NO